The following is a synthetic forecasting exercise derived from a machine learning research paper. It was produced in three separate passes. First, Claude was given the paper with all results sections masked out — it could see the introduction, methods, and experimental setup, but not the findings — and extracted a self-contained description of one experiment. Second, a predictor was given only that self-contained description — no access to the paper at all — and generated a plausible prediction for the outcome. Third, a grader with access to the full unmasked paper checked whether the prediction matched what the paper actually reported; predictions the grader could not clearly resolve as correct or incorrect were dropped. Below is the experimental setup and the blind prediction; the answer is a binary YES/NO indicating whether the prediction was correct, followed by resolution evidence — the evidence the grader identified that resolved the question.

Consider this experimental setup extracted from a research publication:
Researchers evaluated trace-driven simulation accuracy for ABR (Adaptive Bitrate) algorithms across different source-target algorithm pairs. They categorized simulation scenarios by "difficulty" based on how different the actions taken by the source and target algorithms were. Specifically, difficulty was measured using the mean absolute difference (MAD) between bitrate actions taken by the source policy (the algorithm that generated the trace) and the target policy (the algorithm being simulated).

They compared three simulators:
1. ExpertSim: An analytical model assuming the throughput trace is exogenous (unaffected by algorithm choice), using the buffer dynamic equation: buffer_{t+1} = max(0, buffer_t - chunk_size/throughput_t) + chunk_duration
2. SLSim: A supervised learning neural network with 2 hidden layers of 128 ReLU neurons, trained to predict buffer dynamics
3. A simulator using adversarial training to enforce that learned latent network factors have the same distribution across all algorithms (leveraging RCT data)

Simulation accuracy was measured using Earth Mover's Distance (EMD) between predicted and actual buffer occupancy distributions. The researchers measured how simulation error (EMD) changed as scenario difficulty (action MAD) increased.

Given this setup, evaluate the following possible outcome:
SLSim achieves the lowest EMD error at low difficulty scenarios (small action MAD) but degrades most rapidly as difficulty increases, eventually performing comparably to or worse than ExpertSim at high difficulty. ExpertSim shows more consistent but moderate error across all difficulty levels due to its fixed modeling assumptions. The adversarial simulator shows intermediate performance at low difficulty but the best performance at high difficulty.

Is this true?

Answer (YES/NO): NO